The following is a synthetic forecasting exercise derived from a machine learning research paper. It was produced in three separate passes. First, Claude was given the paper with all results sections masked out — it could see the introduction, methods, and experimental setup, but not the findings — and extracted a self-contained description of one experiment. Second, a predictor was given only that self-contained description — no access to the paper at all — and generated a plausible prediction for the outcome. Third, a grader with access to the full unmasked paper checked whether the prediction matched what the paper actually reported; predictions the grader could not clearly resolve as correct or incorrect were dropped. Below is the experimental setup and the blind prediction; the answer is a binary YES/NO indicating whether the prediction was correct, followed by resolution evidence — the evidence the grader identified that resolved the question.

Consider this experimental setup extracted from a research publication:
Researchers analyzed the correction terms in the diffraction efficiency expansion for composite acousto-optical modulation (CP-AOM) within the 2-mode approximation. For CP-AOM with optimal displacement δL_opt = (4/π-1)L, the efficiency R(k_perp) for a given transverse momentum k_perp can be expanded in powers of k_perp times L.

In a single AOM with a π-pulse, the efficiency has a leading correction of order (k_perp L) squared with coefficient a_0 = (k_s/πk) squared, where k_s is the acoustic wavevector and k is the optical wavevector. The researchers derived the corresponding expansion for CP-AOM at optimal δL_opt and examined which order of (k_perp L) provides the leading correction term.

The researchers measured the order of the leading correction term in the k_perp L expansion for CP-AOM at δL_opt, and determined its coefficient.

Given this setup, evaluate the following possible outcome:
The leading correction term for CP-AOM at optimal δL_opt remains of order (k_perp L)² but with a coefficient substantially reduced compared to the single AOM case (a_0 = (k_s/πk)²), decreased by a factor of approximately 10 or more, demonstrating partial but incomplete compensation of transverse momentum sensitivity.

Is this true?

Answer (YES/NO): NO